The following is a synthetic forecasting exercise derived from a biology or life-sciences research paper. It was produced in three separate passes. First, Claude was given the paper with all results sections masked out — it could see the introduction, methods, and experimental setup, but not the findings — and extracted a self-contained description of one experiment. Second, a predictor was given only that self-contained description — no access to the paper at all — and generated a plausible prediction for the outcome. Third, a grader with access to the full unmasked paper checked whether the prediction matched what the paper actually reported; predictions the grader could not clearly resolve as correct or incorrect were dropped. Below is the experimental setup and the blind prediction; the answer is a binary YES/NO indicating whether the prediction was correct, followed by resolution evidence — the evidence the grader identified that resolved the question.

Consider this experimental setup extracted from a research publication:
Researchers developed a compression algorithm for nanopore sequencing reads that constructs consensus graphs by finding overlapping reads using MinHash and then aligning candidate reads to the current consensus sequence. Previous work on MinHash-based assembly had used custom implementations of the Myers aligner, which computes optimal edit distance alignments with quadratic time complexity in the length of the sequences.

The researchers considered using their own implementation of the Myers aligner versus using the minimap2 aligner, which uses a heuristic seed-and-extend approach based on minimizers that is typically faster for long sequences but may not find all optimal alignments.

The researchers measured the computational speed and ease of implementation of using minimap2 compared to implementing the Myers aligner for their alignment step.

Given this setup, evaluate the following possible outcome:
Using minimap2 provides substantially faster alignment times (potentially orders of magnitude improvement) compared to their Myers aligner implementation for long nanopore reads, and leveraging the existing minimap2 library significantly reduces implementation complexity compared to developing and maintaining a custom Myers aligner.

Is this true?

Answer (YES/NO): YES